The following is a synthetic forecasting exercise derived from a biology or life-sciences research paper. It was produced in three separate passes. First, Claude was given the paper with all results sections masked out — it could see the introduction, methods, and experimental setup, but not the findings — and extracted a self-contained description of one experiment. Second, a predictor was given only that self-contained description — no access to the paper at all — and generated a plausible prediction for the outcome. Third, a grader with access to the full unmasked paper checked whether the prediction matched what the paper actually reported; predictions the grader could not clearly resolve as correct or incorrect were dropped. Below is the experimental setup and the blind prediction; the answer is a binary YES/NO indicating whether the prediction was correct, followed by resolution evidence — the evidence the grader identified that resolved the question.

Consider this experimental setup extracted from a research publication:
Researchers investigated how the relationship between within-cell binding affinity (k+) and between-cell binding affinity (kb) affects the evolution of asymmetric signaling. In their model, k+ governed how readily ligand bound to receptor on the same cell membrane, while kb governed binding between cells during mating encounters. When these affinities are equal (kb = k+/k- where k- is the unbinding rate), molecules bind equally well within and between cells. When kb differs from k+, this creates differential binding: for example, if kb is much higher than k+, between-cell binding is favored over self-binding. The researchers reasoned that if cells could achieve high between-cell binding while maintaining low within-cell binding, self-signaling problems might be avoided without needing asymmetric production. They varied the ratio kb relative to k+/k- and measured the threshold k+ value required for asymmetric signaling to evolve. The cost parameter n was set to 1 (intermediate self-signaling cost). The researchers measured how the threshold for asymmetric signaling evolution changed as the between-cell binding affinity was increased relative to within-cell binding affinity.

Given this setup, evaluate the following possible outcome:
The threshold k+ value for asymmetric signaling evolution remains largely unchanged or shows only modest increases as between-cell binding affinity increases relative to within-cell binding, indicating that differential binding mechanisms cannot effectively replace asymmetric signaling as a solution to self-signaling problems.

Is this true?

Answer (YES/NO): NO